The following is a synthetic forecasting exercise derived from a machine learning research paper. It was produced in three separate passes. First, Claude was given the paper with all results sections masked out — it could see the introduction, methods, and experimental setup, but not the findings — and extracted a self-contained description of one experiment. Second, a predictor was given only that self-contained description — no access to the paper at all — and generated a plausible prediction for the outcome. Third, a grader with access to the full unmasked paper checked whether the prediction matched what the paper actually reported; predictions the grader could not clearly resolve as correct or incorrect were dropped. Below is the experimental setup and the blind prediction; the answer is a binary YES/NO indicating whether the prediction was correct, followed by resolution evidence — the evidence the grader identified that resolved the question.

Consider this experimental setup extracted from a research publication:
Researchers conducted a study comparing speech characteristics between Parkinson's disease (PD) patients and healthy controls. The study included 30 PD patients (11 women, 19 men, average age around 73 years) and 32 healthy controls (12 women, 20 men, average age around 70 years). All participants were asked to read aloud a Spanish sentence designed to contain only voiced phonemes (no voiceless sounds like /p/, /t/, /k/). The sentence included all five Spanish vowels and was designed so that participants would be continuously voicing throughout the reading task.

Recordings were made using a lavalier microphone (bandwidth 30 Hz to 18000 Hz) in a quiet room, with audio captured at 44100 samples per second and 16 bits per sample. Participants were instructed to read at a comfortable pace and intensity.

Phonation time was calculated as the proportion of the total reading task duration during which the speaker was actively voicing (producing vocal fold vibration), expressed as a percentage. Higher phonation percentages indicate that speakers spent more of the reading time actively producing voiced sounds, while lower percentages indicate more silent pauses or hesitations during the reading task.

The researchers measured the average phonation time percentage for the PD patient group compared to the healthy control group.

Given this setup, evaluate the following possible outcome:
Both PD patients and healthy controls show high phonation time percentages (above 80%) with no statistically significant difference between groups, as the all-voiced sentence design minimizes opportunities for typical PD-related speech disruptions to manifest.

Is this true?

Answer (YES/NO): NO